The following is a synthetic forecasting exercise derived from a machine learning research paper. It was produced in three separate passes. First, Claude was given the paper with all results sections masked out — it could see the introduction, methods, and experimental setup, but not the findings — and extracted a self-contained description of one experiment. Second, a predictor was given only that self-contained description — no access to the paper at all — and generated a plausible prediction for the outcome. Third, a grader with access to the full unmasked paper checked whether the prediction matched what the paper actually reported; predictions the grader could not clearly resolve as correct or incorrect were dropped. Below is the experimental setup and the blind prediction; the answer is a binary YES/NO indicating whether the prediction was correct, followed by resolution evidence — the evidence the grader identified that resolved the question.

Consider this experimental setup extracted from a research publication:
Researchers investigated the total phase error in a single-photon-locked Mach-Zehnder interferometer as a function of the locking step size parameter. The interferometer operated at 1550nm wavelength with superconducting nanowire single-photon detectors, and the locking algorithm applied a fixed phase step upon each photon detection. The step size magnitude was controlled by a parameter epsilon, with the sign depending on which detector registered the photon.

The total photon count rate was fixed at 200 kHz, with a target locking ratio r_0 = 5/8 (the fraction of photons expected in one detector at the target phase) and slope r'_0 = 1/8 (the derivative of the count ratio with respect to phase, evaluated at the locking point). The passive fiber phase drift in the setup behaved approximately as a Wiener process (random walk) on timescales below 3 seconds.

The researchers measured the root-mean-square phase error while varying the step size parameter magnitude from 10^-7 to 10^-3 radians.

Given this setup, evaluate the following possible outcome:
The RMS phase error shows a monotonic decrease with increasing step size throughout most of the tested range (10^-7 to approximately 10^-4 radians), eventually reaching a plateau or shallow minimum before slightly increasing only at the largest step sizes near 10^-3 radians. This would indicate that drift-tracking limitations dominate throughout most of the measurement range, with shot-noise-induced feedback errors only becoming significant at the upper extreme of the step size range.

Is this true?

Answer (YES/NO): NO